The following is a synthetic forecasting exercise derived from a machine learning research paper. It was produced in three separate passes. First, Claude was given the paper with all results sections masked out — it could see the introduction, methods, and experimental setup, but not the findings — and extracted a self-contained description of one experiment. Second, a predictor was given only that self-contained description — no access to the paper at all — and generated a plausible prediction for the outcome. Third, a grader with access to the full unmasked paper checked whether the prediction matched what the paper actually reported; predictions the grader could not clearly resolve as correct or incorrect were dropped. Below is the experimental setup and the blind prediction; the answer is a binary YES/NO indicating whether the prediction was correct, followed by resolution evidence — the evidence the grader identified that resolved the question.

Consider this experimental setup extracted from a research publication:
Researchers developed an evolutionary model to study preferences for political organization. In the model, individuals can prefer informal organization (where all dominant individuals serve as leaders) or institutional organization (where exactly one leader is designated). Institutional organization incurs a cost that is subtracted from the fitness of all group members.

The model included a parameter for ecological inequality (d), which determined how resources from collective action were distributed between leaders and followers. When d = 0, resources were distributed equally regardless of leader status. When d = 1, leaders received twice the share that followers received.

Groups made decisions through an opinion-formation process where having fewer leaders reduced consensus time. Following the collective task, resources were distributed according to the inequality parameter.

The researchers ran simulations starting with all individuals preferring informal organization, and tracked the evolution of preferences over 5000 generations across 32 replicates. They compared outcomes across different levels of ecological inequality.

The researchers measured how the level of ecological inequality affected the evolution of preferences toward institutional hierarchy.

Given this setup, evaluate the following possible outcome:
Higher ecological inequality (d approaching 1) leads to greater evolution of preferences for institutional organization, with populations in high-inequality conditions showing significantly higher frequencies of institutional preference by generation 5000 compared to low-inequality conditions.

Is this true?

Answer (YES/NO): YES